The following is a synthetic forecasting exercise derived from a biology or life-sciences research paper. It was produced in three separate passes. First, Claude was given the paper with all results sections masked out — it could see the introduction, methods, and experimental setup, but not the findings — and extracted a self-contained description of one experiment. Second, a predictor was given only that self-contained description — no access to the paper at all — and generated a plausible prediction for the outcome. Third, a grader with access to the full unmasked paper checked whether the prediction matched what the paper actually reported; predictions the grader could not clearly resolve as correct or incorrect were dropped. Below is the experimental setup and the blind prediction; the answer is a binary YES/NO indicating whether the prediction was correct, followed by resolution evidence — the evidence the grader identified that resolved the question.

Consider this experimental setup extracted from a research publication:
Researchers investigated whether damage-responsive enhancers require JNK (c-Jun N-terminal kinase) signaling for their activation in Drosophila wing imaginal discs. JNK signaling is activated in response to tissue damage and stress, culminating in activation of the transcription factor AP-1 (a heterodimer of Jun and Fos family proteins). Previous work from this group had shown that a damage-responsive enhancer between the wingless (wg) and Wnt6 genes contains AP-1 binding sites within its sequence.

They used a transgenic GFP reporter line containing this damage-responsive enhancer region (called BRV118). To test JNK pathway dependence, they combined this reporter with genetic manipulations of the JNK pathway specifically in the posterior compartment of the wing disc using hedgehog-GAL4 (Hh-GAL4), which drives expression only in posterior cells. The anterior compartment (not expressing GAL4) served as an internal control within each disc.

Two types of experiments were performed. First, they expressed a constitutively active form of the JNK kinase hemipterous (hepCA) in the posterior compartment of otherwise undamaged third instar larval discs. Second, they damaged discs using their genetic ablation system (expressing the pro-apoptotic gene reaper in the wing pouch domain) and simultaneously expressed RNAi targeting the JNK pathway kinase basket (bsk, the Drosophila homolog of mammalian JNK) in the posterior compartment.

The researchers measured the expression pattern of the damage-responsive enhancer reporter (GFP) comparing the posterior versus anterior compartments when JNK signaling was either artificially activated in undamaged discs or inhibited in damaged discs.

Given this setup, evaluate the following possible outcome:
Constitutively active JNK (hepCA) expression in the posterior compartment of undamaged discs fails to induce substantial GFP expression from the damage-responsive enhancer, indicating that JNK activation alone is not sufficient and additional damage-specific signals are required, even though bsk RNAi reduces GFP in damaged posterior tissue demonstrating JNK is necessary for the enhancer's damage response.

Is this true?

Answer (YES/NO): NO